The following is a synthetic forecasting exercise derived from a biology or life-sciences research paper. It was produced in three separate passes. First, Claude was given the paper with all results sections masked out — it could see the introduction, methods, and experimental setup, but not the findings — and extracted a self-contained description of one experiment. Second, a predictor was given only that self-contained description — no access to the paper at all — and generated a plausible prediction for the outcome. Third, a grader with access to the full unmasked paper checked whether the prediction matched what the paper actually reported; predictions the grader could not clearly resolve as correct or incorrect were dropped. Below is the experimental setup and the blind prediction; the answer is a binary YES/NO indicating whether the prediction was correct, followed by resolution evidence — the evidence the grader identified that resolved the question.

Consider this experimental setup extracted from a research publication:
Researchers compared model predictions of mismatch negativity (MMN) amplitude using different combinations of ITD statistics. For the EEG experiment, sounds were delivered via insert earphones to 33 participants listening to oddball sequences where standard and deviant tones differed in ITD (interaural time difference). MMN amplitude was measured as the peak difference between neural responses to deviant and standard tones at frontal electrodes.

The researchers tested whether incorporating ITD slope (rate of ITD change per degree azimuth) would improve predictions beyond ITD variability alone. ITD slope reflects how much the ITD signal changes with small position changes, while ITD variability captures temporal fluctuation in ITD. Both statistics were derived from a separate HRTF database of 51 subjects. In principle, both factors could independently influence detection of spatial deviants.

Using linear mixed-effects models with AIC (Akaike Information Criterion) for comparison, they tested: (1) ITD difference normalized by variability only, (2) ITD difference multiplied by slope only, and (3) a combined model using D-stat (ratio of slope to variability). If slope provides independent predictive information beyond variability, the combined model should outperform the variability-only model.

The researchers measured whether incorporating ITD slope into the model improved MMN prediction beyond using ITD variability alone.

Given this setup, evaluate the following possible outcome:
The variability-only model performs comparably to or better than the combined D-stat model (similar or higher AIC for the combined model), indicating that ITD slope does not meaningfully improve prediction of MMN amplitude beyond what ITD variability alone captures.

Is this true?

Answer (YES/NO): NO